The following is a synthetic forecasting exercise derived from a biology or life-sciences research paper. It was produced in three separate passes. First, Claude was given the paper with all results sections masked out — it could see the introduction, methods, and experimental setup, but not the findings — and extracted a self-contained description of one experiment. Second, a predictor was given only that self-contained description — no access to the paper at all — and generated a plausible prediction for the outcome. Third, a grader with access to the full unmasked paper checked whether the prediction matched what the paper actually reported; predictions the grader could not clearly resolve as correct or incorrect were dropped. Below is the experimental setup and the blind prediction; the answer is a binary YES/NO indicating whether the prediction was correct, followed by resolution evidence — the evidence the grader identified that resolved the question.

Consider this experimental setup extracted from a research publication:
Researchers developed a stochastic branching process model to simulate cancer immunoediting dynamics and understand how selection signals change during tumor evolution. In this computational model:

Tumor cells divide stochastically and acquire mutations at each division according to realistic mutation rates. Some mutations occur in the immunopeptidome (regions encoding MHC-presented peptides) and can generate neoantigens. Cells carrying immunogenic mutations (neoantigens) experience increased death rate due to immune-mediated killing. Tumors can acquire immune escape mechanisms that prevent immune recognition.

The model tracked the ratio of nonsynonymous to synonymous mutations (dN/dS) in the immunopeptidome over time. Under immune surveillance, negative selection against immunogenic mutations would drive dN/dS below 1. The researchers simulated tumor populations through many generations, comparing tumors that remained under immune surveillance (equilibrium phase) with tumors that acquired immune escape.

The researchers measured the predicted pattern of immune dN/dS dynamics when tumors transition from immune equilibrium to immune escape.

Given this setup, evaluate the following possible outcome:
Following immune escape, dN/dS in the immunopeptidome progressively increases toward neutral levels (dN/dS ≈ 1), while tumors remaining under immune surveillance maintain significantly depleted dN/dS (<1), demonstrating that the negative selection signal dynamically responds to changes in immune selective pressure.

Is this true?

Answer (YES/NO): YES